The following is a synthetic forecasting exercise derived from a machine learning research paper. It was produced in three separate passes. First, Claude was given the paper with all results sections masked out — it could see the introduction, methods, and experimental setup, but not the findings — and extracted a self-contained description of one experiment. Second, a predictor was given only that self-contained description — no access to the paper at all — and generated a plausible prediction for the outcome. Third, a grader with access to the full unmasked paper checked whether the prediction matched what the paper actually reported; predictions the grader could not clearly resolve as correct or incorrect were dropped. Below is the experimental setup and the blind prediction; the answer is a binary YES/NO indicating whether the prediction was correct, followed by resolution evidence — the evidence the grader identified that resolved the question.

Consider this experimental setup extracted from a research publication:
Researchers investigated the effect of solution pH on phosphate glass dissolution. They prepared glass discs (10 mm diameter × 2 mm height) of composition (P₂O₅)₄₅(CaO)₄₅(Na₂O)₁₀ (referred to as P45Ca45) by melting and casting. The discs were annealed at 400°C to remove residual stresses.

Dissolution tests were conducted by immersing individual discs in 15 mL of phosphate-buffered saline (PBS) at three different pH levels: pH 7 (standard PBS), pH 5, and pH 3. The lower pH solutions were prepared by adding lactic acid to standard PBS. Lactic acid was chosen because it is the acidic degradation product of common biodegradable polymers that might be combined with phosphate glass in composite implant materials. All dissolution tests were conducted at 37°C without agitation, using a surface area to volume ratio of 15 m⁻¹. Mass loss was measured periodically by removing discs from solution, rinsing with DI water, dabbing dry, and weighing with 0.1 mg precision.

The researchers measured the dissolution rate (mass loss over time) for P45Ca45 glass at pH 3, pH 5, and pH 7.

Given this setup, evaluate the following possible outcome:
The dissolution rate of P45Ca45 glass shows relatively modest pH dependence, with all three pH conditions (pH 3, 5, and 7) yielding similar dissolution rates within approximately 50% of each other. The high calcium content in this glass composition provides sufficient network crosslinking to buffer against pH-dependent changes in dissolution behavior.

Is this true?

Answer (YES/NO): NO